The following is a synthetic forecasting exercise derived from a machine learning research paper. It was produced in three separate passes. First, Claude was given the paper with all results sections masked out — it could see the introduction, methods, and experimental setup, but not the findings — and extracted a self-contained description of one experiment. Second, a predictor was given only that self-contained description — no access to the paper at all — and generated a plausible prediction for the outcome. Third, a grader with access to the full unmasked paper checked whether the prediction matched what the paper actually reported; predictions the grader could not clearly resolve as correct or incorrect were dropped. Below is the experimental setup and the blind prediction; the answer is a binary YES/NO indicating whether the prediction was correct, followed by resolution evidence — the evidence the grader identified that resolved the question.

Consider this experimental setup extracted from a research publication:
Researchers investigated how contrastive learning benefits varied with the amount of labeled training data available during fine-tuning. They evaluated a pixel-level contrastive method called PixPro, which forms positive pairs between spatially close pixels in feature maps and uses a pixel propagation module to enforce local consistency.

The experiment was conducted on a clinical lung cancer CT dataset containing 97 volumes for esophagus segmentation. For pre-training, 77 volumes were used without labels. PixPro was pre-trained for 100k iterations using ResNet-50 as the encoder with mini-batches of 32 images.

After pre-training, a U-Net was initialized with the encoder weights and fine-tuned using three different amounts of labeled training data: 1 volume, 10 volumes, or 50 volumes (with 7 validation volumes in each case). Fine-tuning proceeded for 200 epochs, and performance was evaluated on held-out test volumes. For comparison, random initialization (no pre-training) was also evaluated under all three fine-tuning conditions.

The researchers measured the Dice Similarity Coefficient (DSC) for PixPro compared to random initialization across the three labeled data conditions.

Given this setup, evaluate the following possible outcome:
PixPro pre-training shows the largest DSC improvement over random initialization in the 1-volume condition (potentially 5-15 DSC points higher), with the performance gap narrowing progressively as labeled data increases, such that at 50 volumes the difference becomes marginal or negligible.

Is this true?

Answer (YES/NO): NO